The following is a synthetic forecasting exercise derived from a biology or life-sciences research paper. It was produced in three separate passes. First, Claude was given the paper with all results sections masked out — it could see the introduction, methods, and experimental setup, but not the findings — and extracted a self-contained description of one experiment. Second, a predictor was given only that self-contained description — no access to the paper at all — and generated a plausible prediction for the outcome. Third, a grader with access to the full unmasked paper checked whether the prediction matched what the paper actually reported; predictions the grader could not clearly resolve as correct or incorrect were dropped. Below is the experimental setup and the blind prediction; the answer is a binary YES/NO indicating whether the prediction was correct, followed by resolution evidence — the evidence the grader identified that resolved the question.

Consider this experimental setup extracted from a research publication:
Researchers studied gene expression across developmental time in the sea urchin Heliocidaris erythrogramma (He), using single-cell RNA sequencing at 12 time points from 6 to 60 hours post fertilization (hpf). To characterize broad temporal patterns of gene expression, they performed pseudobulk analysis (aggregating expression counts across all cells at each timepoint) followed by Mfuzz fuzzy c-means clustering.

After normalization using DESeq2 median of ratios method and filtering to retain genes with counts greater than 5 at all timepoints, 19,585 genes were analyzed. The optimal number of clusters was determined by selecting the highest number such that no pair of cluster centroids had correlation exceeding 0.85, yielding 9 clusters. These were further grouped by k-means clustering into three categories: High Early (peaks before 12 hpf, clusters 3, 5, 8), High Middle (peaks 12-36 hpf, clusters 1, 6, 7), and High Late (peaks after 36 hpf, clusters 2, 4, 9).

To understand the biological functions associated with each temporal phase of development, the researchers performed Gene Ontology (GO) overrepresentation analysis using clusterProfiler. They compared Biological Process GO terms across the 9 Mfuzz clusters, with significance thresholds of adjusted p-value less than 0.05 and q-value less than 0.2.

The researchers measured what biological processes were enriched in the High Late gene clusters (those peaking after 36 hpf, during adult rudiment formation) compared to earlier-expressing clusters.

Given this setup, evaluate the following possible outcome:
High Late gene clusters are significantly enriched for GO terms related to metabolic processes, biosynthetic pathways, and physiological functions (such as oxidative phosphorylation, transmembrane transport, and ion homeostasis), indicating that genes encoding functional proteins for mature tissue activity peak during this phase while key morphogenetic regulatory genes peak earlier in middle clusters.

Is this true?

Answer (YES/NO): NO